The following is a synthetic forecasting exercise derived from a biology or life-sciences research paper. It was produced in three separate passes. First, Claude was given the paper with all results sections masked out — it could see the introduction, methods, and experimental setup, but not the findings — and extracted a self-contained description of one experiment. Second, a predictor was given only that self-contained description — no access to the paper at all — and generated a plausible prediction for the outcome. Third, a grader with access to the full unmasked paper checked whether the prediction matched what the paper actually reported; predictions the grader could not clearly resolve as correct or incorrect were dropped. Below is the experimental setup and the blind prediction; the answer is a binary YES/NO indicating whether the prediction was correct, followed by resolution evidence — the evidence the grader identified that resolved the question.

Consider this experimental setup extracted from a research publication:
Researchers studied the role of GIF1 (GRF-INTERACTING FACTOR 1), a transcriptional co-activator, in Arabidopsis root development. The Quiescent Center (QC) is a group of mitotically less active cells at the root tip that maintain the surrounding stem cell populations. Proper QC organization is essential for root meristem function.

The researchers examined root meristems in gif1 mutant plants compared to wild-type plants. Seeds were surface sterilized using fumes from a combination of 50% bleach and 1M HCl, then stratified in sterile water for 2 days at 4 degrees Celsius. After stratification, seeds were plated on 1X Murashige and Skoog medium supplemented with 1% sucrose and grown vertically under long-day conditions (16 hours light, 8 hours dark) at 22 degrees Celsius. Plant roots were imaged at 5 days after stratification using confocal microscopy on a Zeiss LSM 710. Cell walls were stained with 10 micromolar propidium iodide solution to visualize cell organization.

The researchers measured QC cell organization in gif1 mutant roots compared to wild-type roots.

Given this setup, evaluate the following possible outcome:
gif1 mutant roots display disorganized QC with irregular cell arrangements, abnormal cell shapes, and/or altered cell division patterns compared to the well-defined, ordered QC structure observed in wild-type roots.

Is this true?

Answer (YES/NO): YES